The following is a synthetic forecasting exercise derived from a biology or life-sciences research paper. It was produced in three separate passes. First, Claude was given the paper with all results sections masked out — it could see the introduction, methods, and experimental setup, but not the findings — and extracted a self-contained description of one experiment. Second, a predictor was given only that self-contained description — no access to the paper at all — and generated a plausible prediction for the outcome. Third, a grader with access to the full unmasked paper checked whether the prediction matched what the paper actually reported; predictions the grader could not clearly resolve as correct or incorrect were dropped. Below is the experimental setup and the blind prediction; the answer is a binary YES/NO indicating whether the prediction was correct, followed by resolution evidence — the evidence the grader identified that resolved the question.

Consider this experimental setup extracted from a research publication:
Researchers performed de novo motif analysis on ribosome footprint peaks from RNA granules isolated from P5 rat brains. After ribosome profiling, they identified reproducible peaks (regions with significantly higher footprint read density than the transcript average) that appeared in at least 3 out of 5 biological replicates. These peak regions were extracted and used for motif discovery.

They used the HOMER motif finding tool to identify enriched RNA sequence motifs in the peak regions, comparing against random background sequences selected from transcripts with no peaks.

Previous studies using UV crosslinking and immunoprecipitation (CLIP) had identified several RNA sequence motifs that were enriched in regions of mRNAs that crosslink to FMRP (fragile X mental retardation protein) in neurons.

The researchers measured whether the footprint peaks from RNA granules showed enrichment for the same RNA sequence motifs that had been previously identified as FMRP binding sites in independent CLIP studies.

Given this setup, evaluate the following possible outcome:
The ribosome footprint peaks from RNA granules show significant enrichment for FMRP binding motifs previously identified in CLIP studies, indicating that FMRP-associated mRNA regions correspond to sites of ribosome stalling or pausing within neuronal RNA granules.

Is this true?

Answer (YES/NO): YES